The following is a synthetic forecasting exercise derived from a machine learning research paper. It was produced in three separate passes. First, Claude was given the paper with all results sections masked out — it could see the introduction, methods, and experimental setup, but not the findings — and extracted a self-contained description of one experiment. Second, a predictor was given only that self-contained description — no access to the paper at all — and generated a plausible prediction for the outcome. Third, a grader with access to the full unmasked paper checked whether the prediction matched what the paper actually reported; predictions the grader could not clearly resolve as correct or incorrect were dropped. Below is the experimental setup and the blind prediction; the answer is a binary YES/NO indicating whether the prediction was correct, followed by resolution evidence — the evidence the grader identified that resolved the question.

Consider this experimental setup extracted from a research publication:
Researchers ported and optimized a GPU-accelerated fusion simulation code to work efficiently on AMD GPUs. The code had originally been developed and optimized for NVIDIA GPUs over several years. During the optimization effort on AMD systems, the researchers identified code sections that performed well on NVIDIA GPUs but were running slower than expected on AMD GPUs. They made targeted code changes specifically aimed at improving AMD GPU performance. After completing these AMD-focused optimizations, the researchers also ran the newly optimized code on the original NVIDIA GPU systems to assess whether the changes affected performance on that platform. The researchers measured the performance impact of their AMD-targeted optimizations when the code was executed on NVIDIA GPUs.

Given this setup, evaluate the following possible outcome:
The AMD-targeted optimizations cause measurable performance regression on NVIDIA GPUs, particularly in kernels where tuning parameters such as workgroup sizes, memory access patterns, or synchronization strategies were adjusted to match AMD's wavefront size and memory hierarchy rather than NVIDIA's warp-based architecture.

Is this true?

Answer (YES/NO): NO